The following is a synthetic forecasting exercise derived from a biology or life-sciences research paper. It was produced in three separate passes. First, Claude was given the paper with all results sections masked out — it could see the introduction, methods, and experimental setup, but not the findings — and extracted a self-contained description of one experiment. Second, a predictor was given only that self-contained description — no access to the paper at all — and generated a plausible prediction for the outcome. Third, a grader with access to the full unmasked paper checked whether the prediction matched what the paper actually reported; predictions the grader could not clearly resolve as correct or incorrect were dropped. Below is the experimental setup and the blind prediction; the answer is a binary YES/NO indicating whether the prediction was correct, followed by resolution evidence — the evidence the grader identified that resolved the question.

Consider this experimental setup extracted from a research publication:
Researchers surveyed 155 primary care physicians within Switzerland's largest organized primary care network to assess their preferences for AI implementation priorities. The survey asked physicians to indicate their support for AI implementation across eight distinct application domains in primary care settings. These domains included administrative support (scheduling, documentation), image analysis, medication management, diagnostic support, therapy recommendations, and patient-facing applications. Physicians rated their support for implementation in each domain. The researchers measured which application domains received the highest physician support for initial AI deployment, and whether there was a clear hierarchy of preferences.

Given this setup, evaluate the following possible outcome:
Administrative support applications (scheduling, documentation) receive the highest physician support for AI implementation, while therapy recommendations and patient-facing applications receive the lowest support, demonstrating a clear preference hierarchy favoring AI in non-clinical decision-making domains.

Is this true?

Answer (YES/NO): NO